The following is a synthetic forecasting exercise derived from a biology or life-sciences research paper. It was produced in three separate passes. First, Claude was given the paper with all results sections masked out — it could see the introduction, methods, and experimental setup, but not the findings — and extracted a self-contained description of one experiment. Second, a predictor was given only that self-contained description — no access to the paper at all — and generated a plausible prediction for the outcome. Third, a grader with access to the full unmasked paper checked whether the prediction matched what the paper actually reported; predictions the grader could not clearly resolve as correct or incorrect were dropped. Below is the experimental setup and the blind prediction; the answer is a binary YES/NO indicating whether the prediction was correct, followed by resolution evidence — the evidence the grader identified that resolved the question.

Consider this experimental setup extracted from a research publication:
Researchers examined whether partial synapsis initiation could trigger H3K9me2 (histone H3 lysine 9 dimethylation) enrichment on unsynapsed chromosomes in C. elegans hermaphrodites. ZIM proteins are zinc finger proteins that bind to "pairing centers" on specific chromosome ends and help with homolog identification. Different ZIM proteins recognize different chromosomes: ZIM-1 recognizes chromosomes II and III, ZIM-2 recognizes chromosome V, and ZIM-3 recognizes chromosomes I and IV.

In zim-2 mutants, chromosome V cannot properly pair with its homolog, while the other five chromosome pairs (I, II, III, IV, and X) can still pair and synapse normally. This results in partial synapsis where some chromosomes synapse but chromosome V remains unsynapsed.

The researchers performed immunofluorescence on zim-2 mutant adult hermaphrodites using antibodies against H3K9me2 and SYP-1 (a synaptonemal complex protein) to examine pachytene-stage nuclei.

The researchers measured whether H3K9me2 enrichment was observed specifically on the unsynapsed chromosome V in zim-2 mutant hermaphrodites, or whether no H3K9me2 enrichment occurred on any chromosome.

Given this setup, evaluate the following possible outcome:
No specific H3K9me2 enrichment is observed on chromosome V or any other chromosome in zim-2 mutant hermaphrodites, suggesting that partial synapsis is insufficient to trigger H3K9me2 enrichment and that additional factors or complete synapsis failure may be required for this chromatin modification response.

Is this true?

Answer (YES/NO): NO